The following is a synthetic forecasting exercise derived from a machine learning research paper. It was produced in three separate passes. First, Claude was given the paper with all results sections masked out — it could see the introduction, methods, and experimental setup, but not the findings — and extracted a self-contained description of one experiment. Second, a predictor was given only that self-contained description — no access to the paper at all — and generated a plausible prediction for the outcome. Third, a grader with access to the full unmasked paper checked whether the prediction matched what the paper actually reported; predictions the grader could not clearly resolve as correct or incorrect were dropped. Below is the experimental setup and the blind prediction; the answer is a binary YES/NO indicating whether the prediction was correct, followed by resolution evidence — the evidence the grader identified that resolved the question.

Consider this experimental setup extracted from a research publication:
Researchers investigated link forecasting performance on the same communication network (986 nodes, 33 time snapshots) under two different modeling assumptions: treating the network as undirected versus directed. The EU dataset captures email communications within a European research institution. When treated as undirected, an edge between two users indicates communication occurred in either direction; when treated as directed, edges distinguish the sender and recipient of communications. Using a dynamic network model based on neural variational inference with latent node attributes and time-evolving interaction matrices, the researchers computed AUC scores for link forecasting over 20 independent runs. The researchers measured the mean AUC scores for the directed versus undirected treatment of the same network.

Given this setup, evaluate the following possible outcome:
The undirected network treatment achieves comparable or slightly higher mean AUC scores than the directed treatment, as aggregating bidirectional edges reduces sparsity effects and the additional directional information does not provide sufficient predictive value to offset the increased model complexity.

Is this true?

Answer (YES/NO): NO